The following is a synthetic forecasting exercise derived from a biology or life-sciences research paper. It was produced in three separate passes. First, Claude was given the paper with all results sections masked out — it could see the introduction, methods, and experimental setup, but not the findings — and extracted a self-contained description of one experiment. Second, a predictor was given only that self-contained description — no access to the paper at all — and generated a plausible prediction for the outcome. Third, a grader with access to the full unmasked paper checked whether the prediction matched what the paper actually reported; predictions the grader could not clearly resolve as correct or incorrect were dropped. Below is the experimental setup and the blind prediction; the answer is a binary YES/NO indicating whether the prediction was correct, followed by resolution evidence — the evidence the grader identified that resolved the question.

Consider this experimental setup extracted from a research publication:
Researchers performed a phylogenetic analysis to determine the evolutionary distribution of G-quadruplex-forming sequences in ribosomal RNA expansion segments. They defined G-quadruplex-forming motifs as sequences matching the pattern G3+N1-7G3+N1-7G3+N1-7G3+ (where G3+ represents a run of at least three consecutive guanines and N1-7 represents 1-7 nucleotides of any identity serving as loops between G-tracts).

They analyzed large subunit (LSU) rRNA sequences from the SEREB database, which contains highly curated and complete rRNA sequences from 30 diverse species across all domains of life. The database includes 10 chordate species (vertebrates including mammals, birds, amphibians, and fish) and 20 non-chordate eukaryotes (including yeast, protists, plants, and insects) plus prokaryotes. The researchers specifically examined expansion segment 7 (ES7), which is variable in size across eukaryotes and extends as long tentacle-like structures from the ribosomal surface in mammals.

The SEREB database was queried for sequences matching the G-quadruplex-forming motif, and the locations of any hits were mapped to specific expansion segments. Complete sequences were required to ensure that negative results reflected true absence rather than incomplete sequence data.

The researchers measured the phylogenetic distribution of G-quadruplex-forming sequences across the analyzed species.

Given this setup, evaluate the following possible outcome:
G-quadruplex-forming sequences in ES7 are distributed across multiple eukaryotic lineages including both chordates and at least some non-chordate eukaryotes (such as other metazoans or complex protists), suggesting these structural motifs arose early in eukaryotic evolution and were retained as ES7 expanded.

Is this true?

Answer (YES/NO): NO